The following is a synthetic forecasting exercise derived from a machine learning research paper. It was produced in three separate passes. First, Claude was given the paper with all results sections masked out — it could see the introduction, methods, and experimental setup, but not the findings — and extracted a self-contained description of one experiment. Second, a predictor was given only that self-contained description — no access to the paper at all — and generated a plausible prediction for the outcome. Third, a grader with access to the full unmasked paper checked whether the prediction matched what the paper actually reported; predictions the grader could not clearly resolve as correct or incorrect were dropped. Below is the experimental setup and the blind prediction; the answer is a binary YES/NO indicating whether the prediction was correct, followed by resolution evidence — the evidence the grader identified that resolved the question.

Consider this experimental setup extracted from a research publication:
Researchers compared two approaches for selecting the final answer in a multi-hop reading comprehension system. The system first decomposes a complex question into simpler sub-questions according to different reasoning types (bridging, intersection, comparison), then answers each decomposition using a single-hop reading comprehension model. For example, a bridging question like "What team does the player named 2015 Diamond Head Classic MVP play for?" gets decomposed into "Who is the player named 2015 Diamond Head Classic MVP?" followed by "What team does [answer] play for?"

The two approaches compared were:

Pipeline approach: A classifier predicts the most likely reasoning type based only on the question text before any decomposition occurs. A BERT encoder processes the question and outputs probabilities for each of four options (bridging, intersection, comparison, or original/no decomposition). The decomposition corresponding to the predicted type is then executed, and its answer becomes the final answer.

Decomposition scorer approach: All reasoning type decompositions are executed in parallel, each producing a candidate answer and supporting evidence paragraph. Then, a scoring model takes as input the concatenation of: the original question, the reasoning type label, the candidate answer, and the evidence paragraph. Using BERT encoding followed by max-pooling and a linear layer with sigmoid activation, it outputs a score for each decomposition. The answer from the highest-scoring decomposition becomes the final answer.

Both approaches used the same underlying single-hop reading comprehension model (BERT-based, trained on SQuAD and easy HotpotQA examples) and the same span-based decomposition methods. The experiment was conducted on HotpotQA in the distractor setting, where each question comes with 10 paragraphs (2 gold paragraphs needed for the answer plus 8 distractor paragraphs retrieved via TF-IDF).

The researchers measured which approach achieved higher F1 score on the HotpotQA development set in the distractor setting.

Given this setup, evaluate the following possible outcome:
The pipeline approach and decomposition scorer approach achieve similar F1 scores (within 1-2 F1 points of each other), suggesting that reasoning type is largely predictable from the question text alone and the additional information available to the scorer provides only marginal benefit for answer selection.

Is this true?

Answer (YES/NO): NO